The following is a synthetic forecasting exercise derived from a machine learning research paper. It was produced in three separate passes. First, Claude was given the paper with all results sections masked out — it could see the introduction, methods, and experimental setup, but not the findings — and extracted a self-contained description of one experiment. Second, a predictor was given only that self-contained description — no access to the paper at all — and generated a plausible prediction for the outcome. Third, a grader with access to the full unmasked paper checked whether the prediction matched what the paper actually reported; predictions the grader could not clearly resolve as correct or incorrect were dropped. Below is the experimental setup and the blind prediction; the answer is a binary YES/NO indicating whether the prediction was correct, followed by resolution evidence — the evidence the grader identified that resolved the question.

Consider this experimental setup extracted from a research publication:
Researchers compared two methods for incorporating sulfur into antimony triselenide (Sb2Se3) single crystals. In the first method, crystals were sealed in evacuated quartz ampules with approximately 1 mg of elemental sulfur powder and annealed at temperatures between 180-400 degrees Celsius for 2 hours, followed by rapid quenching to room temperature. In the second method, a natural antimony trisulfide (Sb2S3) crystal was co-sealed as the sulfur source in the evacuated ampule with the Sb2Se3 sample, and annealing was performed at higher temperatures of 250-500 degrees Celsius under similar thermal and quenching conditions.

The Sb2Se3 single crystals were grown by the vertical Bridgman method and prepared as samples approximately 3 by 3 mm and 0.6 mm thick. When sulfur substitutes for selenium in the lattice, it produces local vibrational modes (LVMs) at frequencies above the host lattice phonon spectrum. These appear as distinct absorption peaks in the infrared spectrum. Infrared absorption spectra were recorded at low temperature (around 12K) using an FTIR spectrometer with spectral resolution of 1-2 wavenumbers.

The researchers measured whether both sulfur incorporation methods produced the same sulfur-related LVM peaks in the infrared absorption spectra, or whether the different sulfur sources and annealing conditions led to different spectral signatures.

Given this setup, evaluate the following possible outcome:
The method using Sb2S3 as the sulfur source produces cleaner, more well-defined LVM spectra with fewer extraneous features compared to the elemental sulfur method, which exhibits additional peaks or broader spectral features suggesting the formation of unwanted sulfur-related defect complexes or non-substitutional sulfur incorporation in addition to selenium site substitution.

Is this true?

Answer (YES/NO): NO